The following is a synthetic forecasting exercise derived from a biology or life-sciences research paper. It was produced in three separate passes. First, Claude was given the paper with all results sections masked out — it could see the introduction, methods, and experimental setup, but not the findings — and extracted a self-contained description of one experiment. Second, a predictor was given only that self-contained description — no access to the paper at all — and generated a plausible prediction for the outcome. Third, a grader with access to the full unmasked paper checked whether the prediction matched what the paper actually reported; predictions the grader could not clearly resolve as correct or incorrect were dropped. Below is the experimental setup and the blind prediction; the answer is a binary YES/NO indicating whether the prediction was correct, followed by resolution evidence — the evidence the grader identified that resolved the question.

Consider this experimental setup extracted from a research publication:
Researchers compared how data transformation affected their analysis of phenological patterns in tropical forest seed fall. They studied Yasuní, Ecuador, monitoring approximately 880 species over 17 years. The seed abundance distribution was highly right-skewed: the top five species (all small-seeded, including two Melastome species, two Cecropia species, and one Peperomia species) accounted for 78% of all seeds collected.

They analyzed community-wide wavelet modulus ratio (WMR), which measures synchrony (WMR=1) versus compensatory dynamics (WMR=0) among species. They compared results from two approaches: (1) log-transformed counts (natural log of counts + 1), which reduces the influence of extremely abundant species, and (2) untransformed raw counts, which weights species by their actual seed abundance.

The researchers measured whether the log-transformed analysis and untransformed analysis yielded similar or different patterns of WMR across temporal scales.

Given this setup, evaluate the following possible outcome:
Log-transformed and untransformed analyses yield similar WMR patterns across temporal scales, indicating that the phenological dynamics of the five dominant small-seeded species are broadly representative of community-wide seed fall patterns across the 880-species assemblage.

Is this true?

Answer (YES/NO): NO